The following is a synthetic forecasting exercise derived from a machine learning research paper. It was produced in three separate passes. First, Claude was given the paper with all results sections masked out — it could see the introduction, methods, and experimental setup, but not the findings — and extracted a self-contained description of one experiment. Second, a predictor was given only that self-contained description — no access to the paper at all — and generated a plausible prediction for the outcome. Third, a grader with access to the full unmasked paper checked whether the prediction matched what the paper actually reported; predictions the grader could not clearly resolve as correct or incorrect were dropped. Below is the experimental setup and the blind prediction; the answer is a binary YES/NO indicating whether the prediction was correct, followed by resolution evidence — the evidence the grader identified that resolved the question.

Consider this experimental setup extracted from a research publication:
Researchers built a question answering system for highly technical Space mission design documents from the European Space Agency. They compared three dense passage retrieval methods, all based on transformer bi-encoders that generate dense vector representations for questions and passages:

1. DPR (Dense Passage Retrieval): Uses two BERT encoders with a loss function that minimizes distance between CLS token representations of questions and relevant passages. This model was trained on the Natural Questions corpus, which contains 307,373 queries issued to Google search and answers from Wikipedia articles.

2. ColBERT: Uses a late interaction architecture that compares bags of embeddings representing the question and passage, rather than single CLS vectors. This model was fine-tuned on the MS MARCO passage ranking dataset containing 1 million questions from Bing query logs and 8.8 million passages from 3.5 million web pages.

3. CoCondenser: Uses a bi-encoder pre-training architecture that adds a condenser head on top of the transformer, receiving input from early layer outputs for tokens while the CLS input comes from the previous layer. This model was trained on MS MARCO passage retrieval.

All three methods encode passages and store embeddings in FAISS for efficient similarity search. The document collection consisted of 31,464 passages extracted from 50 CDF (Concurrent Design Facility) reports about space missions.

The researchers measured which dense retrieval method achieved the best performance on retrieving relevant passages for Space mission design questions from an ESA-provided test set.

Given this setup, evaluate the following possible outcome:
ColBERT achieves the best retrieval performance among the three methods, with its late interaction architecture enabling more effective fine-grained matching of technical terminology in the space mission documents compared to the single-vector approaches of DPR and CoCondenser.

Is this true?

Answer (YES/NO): NO